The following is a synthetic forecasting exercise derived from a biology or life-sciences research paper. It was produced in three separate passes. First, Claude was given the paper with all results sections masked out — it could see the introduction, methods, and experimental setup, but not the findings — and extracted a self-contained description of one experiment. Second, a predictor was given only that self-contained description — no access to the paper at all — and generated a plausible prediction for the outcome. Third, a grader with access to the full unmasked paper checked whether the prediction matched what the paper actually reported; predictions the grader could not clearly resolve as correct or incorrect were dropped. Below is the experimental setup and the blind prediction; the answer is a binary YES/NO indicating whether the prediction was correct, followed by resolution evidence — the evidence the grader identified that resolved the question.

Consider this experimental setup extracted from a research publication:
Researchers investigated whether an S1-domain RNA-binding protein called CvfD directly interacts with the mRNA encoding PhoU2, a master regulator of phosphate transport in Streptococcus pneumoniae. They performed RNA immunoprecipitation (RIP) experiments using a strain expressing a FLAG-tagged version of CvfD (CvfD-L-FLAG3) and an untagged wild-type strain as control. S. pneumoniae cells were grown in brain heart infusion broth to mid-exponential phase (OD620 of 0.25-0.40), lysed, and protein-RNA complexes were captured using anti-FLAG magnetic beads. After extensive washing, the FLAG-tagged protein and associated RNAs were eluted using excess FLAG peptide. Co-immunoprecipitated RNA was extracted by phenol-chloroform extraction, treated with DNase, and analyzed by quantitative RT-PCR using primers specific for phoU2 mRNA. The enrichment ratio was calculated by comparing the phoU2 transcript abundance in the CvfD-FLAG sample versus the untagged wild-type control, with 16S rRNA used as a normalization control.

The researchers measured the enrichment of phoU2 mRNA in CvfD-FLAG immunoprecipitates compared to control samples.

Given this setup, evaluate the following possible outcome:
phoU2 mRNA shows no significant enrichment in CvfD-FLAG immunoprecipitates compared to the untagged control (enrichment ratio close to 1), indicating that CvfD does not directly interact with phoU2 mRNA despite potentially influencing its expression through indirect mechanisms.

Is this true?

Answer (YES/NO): NO